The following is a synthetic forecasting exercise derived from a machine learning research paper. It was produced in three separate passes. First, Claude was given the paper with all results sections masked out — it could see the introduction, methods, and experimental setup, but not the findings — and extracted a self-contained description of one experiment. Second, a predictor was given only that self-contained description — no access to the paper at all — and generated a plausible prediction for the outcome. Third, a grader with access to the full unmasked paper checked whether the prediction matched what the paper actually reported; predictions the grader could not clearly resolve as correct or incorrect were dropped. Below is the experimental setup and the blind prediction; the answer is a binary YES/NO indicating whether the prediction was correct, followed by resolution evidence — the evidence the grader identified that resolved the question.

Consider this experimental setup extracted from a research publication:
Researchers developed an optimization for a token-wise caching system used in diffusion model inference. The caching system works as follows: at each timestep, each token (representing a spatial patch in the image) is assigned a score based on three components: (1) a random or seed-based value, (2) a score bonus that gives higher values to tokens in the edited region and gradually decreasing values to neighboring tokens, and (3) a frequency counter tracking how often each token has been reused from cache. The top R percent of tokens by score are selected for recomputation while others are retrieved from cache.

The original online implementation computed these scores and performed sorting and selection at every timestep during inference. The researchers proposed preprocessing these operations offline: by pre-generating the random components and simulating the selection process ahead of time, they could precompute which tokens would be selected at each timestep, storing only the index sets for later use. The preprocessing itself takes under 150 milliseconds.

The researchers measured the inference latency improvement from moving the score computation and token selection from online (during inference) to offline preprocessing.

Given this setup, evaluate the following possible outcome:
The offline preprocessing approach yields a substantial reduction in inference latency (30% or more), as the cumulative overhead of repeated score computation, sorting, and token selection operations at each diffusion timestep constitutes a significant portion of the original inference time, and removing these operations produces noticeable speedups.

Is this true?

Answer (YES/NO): NO